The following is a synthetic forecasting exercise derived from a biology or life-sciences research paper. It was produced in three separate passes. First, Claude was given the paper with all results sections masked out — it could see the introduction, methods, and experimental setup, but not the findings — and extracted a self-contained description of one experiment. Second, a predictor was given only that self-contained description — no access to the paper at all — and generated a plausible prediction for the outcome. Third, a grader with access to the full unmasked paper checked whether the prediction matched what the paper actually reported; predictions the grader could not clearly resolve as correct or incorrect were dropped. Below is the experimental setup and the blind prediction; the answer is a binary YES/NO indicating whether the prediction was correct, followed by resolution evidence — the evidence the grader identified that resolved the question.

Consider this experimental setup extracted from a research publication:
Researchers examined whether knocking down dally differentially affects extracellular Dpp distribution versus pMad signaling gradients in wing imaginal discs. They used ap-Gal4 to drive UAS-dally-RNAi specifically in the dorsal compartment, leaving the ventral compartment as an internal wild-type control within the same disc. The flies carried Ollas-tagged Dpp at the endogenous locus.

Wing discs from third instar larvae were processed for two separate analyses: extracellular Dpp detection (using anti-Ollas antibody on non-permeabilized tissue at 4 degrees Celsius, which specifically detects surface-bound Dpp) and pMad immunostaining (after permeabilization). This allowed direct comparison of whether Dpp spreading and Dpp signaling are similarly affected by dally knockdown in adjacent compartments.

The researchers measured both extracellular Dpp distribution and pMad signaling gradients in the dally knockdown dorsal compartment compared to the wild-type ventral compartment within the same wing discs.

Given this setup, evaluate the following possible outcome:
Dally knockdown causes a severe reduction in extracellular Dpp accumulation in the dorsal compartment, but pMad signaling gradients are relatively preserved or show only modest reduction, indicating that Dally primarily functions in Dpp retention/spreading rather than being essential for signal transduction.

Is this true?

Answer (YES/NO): NO